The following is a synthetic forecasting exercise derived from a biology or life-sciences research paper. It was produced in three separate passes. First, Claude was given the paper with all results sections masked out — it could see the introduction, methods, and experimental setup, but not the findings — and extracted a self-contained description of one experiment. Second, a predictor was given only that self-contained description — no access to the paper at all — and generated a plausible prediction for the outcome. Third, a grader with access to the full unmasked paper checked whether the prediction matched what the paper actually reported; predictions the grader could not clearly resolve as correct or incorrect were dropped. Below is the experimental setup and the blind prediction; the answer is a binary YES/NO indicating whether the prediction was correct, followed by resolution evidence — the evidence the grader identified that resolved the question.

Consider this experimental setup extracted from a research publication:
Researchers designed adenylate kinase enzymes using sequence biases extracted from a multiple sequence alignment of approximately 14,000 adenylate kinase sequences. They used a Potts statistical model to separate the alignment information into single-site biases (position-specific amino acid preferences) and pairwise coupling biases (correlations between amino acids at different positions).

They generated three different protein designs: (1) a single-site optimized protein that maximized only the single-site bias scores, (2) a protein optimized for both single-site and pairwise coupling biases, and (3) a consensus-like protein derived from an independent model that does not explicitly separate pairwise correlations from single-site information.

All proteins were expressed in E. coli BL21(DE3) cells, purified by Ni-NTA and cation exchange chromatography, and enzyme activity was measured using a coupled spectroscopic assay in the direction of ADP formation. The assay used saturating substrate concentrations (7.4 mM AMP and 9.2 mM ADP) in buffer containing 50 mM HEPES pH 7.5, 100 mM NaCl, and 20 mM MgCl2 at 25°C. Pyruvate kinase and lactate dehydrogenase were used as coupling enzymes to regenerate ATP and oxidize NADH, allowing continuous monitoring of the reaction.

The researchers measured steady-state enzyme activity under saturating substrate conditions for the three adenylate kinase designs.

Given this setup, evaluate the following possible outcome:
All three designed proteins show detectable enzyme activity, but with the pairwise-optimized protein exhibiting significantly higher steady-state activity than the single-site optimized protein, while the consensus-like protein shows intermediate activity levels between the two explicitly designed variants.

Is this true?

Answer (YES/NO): NO